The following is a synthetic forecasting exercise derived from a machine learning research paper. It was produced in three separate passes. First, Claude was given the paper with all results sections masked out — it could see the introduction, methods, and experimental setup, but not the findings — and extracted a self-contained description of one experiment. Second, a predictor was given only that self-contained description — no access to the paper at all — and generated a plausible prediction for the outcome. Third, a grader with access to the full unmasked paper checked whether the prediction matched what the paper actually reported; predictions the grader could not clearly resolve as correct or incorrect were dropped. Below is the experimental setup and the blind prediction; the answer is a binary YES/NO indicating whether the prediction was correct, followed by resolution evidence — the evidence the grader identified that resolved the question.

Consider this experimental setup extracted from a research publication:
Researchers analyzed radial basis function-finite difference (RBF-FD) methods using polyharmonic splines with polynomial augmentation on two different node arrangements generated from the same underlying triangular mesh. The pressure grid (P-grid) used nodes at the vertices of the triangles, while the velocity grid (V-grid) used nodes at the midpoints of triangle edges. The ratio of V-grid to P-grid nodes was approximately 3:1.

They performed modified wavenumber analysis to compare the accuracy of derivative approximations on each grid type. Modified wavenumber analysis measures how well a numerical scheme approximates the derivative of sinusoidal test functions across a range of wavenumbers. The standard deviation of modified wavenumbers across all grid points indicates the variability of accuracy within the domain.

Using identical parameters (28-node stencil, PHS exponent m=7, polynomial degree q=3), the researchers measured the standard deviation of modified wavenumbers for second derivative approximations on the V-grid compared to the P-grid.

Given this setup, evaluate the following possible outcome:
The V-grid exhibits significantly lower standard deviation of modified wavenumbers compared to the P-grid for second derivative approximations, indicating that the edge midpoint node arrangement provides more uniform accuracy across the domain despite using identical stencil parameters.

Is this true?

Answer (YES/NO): NO